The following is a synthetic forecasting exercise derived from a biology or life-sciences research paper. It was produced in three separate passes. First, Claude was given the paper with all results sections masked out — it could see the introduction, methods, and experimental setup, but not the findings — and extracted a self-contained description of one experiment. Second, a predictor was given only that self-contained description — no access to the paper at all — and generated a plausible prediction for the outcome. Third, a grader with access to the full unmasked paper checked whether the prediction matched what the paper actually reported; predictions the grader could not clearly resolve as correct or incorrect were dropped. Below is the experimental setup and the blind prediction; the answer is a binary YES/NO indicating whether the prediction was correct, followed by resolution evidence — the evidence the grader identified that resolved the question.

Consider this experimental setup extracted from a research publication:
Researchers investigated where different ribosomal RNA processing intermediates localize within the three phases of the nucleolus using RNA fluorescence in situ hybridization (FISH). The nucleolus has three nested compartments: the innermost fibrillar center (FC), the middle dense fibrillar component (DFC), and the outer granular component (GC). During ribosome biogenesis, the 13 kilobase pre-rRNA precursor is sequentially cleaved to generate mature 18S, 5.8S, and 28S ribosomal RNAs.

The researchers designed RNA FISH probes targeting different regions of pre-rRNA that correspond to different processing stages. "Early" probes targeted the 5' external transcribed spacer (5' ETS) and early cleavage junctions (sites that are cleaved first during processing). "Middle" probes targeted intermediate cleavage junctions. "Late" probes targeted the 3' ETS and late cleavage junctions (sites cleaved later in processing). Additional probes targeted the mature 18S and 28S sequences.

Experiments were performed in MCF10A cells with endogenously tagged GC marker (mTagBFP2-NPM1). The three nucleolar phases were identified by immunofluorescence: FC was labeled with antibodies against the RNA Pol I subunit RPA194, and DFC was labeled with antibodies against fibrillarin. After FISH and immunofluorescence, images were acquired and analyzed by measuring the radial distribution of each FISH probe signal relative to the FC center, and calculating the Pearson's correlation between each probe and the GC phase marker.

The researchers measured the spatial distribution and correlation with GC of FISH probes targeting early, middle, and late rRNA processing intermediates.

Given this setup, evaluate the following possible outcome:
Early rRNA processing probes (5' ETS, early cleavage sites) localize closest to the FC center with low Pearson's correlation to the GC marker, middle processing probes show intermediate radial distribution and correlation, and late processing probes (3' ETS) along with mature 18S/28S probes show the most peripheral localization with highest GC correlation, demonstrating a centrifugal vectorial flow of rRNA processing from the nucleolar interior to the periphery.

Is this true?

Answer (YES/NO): YES